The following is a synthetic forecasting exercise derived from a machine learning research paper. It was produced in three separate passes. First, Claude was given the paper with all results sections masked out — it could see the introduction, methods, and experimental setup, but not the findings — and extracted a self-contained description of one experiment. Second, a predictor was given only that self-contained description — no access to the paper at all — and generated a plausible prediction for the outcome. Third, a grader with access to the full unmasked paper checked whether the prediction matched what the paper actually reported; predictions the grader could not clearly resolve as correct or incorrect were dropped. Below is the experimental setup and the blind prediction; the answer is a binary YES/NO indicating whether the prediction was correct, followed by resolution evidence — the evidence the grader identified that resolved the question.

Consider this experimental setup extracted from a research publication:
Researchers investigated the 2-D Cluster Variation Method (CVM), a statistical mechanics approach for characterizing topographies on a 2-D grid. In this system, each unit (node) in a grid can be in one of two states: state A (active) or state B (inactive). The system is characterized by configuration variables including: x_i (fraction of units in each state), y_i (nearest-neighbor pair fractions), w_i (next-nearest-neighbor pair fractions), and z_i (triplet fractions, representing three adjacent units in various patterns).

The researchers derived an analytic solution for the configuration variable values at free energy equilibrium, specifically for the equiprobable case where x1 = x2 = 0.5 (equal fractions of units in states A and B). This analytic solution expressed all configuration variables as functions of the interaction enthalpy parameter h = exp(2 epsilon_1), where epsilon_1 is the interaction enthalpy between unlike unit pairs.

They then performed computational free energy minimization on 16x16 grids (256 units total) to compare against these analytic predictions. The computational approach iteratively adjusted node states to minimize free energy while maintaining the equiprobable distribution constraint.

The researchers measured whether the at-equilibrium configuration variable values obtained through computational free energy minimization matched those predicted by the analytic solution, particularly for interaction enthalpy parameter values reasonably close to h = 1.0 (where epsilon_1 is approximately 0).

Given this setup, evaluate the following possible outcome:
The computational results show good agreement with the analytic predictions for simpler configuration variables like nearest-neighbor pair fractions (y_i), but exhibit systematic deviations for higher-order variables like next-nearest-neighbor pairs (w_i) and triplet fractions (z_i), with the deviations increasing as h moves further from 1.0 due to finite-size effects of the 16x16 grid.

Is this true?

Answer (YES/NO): NO